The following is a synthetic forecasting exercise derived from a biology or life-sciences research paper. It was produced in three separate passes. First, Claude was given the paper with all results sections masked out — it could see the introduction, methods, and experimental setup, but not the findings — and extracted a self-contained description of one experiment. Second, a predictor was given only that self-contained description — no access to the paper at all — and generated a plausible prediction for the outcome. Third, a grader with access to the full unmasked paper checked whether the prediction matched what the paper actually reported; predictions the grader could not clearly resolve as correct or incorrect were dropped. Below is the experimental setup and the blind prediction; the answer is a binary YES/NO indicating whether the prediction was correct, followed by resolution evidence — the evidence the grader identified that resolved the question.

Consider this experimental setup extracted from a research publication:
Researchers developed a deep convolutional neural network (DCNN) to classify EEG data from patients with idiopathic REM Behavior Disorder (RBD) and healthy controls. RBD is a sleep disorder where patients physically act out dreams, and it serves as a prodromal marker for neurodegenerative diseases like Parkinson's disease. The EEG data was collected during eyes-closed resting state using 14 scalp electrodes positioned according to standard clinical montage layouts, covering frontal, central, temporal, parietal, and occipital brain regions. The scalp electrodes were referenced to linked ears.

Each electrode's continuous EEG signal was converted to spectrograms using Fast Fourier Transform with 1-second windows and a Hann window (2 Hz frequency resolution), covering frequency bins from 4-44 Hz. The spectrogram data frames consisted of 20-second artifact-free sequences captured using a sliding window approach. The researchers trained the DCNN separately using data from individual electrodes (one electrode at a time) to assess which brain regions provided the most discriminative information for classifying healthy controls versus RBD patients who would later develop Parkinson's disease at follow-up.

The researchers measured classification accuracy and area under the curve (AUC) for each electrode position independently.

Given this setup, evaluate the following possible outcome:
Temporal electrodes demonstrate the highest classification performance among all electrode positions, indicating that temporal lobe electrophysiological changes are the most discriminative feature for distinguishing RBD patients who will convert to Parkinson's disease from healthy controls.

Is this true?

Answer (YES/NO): NO